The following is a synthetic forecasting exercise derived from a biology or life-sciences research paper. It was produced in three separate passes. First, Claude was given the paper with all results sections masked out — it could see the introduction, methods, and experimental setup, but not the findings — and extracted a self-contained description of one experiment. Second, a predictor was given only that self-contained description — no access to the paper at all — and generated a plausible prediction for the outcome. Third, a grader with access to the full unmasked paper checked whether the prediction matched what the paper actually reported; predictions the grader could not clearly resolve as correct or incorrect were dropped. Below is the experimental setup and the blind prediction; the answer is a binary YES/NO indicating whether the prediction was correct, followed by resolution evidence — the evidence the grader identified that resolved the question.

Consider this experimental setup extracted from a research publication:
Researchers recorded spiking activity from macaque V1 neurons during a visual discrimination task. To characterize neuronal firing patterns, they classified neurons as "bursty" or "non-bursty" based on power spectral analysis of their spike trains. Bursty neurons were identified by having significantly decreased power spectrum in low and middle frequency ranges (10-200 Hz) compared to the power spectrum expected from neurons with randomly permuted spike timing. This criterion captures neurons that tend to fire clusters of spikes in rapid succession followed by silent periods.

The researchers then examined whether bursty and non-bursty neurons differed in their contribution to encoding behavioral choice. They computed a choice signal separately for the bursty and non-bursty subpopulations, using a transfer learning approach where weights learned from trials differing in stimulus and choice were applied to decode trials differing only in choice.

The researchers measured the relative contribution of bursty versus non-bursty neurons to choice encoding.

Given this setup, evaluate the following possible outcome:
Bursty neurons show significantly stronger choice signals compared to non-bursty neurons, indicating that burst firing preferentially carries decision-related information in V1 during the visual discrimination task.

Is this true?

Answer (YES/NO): YES